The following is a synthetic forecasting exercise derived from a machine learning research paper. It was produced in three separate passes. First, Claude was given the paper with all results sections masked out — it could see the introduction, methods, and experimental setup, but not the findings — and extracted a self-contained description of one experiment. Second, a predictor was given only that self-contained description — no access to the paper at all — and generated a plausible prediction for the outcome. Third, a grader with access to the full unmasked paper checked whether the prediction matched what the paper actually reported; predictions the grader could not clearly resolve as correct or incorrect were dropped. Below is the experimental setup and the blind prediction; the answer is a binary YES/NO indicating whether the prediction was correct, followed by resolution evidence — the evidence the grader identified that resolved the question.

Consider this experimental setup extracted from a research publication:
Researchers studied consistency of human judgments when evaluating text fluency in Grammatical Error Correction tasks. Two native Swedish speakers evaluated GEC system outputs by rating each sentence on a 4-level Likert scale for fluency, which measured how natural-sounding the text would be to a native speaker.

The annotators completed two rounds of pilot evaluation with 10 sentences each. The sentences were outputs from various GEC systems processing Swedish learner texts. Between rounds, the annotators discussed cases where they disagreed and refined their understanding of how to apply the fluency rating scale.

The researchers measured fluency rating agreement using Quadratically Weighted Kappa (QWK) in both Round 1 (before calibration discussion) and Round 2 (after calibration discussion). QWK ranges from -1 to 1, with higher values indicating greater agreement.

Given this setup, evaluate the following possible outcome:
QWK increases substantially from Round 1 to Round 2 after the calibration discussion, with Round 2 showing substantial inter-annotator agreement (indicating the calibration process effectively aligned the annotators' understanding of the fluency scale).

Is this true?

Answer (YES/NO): YES